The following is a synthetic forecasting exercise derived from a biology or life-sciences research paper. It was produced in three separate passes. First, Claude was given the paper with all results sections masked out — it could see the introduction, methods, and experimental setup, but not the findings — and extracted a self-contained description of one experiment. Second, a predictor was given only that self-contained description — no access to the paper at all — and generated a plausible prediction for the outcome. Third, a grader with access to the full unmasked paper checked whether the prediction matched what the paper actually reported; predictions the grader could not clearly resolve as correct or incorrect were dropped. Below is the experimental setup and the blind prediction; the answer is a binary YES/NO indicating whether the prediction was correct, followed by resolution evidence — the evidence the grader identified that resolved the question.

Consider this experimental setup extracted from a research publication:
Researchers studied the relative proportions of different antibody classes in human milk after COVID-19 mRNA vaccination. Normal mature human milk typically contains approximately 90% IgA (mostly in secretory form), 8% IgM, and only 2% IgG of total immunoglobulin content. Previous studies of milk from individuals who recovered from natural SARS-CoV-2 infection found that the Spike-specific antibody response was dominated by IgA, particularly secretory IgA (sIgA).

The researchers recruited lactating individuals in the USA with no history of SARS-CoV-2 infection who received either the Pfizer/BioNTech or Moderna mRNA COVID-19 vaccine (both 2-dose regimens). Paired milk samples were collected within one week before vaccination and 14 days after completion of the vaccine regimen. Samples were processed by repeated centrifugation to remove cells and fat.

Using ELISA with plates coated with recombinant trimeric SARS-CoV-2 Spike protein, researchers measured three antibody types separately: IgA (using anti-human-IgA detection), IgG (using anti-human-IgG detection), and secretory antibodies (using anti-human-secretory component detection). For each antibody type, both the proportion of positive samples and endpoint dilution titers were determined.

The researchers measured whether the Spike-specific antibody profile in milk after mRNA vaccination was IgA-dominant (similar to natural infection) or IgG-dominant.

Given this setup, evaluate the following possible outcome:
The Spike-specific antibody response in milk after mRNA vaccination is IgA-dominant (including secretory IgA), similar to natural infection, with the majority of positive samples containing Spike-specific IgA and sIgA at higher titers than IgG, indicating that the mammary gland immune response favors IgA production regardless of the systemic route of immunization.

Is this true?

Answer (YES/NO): NO